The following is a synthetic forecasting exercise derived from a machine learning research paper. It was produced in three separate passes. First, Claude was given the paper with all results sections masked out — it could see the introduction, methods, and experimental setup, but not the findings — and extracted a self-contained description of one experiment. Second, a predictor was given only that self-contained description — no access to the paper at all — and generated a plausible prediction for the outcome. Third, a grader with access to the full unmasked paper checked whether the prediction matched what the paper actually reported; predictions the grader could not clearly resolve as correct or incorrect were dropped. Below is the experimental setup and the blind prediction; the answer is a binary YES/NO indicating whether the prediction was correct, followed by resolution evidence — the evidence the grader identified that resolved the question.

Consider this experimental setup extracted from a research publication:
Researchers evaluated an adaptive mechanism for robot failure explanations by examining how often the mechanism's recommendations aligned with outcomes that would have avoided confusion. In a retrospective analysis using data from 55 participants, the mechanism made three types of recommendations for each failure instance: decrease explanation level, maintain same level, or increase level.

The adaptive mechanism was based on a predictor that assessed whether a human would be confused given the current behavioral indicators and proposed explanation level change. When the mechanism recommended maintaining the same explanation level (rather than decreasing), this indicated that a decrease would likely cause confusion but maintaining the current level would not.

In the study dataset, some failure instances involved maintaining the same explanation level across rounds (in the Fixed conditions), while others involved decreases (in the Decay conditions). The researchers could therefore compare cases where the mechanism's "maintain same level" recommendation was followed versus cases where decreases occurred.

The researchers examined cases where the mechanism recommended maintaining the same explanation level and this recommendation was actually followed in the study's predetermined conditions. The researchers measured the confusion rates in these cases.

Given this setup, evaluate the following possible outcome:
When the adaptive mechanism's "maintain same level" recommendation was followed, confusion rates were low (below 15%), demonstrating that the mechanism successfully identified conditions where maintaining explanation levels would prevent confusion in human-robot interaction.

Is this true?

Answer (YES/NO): NO